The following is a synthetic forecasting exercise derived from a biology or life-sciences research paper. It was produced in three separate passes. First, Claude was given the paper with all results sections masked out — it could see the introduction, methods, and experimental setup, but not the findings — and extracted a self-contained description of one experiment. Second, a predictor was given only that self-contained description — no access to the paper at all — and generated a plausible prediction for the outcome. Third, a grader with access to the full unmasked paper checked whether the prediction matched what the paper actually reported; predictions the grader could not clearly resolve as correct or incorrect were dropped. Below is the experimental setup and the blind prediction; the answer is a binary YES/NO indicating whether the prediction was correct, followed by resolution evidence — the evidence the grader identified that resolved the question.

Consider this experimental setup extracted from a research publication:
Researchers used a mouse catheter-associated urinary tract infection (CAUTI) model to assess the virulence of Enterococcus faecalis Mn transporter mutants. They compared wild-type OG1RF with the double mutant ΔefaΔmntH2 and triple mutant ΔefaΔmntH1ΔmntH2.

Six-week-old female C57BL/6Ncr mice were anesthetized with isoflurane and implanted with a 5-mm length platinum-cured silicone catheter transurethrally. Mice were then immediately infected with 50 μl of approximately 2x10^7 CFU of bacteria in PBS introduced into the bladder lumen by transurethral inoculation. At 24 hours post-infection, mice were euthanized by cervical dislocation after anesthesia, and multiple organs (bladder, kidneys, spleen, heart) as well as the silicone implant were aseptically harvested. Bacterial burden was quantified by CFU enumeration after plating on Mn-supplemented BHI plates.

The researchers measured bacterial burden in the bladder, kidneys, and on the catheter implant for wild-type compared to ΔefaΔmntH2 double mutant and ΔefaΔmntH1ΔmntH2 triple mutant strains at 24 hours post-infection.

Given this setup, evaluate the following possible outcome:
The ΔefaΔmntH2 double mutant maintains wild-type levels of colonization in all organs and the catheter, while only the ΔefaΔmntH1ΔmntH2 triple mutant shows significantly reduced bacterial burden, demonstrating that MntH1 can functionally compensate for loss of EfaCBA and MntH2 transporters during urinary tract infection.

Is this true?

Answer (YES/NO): NO